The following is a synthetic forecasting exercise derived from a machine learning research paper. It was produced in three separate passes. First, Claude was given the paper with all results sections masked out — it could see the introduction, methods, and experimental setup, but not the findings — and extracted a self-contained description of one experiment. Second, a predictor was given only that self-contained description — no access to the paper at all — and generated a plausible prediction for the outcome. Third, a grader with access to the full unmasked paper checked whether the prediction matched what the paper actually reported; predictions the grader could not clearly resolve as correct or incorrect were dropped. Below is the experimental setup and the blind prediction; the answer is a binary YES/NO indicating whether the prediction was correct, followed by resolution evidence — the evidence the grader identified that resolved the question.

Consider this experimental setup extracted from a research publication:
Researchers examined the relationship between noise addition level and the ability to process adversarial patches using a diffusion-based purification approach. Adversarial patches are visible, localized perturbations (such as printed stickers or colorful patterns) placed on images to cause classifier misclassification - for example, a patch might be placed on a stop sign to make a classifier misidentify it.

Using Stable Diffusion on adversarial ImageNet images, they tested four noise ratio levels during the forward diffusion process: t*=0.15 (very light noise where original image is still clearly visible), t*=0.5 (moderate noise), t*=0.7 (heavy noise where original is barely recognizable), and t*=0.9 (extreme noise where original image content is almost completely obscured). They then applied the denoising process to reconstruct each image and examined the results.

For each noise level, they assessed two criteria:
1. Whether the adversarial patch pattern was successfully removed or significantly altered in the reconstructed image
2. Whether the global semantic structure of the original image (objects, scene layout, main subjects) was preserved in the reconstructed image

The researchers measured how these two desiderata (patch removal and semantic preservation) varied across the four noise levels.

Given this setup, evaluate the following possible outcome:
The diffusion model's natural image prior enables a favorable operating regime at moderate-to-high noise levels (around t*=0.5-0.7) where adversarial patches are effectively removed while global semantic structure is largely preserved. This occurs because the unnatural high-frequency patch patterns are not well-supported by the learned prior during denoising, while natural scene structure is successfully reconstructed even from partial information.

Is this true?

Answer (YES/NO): NO